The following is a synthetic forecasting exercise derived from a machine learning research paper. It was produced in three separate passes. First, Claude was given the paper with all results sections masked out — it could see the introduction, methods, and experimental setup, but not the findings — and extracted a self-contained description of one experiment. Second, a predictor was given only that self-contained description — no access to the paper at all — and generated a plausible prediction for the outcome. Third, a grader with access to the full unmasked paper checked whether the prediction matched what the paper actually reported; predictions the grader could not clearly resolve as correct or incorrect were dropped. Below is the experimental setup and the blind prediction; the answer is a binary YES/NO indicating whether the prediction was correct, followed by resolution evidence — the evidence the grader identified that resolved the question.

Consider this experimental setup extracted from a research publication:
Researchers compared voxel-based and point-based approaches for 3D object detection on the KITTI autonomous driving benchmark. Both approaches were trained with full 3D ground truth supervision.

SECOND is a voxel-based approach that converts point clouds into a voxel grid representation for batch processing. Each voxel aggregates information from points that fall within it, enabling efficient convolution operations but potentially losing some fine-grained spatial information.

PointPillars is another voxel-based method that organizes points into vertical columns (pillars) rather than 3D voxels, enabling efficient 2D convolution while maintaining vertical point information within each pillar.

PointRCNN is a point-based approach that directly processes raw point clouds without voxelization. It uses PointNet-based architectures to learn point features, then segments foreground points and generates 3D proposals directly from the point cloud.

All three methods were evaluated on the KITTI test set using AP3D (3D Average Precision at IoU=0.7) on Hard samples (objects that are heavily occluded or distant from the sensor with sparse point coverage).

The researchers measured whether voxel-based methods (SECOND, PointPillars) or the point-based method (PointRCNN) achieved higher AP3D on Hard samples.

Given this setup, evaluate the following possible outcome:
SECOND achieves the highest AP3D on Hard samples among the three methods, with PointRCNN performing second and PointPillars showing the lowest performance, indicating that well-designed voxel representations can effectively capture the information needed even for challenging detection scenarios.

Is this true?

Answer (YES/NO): NO